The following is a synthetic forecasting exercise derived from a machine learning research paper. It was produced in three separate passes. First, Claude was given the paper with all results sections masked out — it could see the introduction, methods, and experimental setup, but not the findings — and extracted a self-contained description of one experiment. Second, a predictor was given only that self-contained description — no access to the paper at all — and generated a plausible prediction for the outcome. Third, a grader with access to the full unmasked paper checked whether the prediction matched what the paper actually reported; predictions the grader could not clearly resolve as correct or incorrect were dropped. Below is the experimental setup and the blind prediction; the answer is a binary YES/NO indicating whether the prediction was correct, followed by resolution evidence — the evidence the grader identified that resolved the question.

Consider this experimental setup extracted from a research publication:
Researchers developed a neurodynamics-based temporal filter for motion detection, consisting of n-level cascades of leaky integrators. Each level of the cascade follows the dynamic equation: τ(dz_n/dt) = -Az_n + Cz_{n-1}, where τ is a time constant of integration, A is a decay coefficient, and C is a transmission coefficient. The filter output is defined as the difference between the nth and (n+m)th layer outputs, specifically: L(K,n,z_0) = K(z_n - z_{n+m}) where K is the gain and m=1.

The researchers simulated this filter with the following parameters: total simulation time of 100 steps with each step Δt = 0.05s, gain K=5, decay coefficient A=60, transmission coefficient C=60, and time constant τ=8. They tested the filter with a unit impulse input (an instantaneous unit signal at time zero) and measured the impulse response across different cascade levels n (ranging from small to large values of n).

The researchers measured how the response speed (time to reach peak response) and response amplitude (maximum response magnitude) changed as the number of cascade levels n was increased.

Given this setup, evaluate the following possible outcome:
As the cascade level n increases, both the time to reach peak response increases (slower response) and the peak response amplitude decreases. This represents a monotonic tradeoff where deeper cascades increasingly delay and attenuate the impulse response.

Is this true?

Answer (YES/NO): YES